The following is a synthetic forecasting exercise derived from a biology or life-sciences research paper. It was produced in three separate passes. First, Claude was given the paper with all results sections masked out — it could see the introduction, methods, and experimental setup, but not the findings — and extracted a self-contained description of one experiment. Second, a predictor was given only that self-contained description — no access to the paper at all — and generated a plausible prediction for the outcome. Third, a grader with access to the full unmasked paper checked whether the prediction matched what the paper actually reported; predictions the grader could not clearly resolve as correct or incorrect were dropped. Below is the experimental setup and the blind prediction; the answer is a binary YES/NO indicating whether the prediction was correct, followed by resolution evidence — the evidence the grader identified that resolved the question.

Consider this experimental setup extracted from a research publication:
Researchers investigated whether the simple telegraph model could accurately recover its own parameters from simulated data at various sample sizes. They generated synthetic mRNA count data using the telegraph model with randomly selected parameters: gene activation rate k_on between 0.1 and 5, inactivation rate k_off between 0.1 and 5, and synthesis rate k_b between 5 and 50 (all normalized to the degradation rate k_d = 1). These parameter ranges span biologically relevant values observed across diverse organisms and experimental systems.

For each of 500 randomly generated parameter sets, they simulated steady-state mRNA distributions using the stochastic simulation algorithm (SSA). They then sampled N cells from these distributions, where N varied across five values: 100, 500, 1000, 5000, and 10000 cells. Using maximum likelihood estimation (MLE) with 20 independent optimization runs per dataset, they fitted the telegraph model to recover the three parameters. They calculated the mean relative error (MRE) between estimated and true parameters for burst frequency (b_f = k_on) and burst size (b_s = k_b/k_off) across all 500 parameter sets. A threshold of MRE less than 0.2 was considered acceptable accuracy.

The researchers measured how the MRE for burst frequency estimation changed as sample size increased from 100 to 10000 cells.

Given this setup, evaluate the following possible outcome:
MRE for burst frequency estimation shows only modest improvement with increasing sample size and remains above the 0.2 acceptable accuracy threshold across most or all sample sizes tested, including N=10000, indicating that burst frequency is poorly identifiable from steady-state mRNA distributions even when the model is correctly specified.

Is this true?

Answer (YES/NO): NO